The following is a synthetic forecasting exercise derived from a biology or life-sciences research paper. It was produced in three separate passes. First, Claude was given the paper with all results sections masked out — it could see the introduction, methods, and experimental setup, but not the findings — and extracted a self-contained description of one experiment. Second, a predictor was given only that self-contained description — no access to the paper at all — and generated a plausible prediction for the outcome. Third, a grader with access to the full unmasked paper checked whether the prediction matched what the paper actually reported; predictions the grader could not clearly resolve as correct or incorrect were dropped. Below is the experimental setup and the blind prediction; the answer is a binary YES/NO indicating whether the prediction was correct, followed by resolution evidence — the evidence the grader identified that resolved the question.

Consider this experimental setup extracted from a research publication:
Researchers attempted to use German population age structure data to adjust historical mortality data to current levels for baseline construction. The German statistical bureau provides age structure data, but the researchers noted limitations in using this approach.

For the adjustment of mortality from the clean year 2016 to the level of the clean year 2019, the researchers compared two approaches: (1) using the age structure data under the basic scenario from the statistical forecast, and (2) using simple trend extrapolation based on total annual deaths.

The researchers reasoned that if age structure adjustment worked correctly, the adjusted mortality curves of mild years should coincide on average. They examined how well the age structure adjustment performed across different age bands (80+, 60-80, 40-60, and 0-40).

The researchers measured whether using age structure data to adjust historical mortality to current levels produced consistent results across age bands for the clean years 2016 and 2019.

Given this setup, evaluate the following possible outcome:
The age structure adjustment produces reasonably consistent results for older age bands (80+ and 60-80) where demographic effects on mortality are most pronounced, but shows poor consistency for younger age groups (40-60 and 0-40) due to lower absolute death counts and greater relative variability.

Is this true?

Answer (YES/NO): NO